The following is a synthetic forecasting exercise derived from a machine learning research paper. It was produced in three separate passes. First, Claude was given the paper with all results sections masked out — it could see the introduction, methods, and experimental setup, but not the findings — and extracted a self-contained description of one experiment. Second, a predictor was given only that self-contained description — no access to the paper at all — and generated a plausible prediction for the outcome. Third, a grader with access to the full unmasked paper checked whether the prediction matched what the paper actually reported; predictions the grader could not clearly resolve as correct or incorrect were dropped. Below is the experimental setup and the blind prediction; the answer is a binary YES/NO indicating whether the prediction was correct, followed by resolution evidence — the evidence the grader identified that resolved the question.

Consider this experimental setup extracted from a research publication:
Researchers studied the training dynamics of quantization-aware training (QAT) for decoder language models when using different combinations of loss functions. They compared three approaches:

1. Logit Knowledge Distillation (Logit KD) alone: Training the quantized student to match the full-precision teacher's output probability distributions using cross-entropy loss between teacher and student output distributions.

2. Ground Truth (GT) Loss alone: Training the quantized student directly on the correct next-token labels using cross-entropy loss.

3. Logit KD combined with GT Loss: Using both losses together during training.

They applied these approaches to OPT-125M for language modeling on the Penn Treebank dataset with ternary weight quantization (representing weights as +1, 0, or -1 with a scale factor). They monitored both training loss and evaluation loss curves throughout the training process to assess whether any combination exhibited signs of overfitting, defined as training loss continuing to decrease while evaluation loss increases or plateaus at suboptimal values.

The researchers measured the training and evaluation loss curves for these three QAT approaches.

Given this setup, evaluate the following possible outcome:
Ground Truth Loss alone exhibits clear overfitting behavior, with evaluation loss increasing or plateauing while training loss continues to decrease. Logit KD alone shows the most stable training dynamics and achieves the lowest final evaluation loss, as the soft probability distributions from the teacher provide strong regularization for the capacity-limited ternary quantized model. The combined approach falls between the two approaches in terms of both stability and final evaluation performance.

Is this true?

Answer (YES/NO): NO